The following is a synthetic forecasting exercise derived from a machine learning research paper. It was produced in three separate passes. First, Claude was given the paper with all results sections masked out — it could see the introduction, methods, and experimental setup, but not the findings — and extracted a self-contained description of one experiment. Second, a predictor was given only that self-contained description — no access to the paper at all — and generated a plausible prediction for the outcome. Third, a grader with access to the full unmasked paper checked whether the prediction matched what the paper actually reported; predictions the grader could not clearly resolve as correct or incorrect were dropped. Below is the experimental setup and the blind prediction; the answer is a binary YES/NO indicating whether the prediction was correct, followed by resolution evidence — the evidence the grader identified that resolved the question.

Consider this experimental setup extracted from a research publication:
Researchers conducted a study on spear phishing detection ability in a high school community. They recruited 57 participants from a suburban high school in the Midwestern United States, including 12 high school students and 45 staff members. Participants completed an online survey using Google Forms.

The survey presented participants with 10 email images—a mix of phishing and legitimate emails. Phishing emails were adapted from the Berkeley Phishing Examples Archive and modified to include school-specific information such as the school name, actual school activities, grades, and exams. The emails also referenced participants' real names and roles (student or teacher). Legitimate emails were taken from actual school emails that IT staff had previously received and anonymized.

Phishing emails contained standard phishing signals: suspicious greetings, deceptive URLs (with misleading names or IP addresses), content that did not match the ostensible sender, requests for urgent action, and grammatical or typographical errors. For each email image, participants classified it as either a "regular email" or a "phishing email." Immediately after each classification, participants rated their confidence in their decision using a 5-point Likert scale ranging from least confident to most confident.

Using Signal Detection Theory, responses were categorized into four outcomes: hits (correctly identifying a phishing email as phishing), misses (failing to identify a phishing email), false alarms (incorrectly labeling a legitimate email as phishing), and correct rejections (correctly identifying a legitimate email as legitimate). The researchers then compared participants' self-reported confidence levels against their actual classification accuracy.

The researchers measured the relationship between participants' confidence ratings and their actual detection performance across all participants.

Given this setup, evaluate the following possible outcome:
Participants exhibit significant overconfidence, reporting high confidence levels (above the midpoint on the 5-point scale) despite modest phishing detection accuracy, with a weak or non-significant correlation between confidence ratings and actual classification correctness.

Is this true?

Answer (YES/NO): YES